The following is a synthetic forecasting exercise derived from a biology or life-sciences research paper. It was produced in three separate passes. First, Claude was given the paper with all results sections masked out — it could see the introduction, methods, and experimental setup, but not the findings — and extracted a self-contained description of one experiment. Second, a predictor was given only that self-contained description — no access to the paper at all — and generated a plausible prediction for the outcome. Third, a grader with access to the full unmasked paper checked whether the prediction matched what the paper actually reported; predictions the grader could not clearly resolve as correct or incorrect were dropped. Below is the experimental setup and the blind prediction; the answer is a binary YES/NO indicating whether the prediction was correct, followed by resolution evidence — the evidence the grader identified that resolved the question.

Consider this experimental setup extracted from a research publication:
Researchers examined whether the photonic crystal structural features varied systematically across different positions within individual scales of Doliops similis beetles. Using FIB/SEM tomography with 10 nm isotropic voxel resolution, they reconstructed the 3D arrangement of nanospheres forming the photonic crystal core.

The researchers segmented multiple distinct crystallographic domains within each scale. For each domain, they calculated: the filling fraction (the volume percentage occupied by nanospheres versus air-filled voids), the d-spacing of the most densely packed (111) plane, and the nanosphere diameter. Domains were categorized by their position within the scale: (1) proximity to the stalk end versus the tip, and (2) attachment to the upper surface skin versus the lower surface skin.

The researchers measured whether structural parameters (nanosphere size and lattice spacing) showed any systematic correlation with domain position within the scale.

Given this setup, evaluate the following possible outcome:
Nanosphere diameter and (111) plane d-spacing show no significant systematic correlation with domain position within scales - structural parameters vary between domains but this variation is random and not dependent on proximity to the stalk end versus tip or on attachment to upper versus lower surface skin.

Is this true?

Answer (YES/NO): NO